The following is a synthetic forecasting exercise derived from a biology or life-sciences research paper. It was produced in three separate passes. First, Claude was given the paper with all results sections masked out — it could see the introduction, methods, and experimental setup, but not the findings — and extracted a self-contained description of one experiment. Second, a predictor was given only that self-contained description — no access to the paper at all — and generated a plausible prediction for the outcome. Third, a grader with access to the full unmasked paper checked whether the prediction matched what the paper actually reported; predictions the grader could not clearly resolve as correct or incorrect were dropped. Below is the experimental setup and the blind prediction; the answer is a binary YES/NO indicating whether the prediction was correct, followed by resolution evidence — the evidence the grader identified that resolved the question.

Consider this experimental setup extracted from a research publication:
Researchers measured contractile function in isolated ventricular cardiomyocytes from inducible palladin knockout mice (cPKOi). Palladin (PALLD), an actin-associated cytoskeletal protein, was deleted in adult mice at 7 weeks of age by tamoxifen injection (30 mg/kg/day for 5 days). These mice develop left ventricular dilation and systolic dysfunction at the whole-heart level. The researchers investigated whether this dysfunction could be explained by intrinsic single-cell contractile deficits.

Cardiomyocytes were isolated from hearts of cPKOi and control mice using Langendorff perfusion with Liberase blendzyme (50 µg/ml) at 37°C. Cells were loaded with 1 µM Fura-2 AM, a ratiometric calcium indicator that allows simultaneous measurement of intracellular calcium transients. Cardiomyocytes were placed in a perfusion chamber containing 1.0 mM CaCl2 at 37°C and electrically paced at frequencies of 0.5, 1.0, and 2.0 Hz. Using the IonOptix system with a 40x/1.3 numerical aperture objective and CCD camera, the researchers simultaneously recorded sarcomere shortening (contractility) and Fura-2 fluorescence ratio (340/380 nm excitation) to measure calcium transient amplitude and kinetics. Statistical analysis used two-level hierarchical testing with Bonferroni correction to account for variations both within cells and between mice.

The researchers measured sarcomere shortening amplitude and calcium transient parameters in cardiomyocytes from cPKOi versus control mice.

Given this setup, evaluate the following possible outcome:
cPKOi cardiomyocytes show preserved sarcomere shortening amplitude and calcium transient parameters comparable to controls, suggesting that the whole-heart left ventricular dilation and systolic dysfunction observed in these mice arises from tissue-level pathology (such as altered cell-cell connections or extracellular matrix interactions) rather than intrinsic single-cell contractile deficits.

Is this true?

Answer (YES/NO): NO